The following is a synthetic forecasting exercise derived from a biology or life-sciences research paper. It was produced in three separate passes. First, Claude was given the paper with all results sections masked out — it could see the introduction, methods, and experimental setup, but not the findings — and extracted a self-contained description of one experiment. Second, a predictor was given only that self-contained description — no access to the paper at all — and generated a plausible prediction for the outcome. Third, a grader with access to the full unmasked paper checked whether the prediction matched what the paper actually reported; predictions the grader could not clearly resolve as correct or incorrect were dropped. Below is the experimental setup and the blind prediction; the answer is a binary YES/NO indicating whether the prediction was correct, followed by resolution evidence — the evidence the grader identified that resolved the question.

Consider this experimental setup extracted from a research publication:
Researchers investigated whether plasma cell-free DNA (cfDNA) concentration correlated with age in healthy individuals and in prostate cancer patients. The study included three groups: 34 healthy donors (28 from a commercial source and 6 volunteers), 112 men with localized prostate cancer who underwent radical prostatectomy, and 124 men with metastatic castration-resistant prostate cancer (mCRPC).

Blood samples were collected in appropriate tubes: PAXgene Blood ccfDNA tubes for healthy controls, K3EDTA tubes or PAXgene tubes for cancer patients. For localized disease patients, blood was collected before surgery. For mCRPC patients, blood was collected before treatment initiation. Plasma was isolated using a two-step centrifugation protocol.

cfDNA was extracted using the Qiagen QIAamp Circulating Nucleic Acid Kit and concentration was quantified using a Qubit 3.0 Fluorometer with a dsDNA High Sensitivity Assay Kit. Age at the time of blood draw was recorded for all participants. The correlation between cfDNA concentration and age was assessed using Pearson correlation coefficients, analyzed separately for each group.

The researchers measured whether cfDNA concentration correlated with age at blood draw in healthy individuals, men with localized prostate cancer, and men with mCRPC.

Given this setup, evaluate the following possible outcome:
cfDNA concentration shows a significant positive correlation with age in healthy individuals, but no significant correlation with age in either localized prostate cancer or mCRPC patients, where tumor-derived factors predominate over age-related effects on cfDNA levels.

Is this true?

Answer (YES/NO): NO